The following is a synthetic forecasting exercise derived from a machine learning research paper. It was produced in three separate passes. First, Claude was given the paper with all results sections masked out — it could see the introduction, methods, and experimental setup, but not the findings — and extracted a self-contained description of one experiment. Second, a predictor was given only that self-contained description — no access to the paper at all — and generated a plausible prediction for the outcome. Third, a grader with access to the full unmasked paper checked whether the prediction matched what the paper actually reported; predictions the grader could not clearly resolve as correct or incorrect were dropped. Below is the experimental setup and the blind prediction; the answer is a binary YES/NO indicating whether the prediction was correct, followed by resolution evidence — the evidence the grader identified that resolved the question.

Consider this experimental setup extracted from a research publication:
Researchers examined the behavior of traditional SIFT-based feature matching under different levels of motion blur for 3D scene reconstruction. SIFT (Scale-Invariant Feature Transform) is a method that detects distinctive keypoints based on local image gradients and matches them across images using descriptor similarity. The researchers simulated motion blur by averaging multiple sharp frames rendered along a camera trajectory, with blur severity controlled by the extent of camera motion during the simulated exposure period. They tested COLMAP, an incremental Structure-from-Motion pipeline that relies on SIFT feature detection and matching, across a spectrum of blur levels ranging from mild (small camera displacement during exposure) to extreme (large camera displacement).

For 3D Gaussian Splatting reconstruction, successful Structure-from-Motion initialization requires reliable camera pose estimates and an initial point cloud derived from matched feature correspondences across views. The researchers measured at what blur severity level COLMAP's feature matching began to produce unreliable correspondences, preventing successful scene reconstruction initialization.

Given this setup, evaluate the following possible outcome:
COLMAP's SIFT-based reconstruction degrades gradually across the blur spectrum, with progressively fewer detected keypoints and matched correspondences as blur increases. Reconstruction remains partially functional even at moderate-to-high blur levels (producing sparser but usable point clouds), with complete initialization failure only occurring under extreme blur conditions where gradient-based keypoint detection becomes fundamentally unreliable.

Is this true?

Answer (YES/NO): YES